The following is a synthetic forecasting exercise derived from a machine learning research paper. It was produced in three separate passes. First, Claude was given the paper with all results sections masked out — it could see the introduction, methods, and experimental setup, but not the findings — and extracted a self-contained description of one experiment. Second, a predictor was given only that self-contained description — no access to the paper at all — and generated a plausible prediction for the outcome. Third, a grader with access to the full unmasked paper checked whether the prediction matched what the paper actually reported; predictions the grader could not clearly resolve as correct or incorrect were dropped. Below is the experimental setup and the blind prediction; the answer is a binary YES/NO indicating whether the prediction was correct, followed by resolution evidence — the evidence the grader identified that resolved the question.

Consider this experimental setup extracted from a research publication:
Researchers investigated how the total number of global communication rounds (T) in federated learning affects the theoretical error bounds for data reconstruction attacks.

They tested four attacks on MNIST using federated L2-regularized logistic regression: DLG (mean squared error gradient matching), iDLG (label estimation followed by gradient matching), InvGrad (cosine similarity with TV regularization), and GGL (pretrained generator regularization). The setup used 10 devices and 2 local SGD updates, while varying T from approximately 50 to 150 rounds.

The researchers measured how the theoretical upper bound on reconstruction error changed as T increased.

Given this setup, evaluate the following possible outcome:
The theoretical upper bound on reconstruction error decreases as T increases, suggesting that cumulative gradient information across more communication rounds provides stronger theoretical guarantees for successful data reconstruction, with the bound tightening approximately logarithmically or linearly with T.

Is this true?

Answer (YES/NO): NO